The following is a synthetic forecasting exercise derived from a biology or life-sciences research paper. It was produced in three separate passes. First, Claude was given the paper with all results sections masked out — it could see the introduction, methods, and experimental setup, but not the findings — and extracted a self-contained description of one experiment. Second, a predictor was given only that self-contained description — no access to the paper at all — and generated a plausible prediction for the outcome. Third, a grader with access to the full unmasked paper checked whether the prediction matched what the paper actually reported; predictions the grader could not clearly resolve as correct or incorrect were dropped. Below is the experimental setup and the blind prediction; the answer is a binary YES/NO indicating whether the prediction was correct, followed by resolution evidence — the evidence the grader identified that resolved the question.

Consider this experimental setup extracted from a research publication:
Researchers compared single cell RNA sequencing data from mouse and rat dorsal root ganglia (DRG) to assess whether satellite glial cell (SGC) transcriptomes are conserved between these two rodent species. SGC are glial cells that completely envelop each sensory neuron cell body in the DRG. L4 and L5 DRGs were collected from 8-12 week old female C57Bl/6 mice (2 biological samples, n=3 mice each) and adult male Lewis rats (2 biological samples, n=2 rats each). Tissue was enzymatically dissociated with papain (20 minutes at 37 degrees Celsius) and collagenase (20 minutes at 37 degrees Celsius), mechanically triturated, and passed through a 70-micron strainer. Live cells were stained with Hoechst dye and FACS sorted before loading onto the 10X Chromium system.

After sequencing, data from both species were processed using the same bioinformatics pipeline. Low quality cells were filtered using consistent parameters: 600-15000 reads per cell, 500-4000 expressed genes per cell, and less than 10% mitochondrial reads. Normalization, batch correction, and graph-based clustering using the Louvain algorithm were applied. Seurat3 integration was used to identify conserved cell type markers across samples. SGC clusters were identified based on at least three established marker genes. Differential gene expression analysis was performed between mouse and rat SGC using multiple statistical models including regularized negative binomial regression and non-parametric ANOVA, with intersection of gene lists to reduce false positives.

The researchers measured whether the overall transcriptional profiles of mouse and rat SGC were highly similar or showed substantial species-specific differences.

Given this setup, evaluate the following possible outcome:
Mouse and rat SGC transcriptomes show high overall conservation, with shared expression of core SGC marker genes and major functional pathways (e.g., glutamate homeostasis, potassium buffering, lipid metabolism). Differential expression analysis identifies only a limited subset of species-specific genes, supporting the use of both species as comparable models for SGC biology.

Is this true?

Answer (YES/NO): YES